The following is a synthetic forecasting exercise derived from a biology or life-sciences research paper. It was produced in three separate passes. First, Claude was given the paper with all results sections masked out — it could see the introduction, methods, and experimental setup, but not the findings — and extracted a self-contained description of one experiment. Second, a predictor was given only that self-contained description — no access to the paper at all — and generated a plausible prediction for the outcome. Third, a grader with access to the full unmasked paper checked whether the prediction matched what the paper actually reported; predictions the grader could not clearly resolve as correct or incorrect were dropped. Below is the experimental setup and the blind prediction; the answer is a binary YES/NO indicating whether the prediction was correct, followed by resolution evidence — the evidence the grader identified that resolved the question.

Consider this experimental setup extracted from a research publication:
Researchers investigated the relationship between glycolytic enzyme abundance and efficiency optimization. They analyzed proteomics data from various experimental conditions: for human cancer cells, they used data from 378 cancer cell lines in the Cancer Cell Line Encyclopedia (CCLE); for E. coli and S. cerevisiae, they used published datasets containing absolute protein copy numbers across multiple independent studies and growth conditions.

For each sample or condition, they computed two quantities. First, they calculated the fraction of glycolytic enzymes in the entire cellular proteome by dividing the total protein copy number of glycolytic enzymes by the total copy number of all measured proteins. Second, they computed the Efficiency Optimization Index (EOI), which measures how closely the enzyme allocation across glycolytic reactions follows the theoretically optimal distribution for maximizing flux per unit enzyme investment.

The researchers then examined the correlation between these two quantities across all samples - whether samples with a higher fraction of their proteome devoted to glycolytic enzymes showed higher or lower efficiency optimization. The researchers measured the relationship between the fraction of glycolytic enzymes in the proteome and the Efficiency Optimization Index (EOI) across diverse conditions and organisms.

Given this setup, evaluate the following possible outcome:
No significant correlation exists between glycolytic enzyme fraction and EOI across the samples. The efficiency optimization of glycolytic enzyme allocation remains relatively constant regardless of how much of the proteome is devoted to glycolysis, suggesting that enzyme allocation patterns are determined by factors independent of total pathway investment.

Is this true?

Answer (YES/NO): NO